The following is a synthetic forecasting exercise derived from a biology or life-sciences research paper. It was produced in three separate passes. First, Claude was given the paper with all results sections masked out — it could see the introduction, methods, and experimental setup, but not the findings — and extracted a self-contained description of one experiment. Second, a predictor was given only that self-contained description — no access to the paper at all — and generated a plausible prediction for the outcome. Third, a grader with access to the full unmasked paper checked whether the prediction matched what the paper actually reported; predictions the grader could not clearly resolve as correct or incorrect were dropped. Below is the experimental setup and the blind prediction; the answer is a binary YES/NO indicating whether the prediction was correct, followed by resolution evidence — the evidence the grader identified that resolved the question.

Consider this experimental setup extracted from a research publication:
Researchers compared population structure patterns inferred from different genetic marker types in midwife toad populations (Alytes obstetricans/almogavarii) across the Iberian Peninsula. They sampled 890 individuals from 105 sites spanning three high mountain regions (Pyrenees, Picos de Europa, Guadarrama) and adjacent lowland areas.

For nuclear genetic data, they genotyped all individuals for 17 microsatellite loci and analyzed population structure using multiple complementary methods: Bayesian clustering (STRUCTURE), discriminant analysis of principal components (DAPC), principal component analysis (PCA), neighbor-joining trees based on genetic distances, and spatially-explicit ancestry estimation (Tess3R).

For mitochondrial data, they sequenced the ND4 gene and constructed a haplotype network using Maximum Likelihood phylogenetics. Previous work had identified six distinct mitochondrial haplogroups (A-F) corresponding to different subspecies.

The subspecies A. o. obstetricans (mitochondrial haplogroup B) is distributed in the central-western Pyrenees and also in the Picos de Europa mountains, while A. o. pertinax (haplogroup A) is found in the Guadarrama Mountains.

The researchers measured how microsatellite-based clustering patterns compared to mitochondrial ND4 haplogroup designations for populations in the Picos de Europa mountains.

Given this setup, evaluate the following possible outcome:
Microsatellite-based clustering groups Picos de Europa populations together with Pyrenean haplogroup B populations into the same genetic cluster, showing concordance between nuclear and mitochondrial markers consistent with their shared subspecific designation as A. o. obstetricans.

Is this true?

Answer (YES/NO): NO